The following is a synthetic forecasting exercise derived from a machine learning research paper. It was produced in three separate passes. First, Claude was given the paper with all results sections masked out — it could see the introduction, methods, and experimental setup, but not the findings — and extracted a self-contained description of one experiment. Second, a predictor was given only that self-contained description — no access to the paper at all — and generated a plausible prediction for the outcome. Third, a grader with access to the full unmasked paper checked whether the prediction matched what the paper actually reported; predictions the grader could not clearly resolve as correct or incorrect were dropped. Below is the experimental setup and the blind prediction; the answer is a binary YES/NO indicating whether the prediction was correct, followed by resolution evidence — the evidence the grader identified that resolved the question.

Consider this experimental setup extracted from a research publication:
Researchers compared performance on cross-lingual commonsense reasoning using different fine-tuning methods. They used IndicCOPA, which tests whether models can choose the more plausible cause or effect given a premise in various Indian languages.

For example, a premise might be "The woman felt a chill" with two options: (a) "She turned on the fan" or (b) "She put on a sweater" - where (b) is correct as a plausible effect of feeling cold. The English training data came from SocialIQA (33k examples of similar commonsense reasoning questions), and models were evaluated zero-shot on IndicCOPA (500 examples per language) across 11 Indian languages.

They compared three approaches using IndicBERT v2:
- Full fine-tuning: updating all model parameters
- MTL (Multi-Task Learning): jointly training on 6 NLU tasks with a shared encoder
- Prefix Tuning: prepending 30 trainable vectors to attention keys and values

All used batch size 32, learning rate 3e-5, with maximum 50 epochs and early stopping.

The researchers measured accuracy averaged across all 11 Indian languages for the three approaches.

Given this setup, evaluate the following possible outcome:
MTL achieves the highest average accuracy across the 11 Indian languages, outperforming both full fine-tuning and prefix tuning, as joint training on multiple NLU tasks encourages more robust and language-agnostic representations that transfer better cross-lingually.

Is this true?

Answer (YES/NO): NO